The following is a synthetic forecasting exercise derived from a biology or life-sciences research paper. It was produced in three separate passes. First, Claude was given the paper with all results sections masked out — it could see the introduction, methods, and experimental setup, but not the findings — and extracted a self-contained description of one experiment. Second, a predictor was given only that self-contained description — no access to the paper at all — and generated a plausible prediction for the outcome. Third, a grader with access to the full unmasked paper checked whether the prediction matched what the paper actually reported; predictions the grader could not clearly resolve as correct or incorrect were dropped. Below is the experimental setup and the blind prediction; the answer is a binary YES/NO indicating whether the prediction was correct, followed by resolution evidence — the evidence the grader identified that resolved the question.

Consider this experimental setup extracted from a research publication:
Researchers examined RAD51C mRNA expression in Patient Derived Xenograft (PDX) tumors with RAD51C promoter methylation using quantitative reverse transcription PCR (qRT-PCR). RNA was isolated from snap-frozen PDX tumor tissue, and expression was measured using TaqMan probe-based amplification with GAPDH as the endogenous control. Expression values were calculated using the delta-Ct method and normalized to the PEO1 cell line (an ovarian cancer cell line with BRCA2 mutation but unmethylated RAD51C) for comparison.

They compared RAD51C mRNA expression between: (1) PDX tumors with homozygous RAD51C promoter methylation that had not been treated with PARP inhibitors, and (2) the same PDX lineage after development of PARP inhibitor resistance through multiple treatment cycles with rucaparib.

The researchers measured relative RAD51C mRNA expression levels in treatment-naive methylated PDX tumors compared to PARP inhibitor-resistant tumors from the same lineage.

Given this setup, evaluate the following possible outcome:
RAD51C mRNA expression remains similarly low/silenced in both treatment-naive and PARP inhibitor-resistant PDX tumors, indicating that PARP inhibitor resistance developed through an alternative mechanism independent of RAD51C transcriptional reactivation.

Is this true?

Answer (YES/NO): NO